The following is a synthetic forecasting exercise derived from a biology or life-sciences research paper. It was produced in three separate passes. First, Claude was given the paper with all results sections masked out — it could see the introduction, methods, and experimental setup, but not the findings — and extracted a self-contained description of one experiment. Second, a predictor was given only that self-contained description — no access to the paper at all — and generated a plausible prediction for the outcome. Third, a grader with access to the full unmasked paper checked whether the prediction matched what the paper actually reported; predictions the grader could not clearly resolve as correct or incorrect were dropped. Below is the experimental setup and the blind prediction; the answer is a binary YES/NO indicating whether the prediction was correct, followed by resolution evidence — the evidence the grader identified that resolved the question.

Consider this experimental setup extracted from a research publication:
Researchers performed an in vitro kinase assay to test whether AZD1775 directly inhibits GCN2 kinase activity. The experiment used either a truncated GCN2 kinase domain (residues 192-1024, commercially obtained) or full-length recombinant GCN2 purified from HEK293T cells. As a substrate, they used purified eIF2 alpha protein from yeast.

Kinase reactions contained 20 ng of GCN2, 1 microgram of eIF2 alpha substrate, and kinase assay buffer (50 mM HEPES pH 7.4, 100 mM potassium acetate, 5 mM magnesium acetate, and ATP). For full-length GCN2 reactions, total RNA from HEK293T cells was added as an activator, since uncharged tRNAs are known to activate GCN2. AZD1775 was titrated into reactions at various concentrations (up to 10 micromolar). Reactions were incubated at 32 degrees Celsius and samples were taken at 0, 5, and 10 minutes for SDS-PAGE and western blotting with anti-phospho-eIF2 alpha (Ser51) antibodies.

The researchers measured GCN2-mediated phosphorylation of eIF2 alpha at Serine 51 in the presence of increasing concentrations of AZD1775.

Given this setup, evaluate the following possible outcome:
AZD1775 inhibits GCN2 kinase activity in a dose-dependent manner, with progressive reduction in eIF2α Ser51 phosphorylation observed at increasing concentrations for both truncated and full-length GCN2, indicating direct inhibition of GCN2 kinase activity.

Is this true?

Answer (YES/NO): NO